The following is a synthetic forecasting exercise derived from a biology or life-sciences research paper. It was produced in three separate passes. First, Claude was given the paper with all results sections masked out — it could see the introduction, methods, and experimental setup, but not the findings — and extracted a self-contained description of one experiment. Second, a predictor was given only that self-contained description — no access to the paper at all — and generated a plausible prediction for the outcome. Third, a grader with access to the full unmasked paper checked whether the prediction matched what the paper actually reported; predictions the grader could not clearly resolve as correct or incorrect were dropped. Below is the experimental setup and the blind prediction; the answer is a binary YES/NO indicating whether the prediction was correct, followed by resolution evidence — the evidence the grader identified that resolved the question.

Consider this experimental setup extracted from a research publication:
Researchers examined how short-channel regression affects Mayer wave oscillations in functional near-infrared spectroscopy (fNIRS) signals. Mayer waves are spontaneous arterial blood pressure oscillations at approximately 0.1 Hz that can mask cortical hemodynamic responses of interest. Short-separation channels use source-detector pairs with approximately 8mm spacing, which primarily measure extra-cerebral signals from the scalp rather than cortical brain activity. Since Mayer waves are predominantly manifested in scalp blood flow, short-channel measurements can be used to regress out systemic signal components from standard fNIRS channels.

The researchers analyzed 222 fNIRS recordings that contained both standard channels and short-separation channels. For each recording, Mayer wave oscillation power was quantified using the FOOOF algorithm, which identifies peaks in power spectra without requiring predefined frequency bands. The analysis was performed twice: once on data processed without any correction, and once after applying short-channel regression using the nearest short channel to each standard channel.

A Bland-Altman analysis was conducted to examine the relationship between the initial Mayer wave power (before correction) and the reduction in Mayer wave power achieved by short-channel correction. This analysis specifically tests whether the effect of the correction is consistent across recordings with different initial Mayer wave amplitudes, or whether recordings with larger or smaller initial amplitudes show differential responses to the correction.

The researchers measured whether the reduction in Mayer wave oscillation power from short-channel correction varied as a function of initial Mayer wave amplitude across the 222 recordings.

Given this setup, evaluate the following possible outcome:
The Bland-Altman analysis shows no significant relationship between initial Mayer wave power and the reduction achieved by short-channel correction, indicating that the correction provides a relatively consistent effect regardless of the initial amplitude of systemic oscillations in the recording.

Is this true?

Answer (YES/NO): NO